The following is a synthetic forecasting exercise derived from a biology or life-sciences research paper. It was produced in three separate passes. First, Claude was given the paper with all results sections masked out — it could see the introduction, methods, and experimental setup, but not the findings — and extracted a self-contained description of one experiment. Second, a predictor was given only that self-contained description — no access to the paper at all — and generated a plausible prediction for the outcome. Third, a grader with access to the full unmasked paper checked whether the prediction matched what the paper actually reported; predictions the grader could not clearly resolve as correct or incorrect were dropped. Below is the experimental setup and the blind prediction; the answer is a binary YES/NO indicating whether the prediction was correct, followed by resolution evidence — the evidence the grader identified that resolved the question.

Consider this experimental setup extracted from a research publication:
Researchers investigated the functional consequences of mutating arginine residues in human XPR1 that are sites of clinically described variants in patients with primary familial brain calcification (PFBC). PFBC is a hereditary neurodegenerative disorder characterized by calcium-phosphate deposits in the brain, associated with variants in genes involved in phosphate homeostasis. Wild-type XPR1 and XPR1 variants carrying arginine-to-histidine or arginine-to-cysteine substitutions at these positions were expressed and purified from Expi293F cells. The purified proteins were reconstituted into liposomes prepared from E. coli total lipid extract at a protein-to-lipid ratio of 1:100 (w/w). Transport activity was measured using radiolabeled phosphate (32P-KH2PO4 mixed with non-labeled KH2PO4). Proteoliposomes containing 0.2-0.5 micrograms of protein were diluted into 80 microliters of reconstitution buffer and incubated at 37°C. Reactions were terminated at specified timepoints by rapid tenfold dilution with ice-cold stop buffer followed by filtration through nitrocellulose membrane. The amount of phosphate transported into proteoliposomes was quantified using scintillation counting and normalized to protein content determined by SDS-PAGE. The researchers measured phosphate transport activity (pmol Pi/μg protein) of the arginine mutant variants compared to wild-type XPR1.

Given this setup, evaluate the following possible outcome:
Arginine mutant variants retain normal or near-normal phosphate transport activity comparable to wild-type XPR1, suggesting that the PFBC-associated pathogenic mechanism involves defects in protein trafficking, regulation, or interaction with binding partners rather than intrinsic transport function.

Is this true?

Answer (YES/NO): NO